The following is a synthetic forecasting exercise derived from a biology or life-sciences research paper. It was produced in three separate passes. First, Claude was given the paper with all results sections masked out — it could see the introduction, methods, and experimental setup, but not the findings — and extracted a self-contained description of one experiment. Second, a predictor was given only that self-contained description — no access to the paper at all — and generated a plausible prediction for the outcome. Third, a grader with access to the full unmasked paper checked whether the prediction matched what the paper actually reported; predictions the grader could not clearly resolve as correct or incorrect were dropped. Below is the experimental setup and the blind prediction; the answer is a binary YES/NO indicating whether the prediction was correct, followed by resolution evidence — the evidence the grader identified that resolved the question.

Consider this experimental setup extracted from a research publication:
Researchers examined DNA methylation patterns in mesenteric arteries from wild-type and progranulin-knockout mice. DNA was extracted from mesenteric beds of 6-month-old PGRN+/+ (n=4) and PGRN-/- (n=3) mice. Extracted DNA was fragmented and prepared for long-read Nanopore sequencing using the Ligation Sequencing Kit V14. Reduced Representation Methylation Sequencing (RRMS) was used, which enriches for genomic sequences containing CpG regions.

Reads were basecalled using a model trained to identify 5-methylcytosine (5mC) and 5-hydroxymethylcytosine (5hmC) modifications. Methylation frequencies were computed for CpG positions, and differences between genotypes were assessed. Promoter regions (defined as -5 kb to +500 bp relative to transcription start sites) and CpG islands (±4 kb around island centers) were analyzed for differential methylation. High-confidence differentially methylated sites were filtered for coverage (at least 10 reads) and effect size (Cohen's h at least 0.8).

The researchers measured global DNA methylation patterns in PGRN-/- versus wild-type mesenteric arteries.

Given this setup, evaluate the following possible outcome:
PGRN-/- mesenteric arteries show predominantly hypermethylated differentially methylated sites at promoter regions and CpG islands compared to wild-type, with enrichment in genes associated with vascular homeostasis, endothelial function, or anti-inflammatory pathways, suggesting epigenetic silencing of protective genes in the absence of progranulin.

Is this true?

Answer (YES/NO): NO